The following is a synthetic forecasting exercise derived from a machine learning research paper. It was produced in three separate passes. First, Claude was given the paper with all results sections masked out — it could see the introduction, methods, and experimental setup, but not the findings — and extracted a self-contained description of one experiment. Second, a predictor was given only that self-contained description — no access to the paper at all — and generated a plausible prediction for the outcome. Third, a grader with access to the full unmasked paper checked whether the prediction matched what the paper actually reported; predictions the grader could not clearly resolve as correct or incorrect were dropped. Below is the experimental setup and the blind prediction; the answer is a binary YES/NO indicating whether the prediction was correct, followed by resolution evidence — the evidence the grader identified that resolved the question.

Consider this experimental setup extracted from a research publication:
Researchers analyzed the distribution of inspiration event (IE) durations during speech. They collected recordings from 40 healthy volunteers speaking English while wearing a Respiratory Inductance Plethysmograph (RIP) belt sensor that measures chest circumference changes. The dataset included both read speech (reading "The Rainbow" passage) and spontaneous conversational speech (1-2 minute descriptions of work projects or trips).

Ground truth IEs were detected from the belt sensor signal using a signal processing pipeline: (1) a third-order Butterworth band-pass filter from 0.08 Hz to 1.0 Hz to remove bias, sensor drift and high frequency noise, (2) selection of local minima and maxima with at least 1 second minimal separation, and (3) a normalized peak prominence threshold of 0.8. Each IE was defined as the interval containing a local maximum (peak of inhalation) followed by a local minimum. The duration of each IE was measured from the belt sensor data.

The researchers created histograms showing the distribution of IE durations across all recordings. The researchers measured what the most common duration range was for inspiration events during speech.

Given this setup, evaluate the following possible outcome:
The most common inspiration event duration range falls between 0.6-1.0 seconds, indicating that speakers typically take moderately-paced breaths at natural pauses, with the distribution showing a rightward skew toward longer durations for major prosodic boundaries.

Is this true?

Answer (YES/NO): NO